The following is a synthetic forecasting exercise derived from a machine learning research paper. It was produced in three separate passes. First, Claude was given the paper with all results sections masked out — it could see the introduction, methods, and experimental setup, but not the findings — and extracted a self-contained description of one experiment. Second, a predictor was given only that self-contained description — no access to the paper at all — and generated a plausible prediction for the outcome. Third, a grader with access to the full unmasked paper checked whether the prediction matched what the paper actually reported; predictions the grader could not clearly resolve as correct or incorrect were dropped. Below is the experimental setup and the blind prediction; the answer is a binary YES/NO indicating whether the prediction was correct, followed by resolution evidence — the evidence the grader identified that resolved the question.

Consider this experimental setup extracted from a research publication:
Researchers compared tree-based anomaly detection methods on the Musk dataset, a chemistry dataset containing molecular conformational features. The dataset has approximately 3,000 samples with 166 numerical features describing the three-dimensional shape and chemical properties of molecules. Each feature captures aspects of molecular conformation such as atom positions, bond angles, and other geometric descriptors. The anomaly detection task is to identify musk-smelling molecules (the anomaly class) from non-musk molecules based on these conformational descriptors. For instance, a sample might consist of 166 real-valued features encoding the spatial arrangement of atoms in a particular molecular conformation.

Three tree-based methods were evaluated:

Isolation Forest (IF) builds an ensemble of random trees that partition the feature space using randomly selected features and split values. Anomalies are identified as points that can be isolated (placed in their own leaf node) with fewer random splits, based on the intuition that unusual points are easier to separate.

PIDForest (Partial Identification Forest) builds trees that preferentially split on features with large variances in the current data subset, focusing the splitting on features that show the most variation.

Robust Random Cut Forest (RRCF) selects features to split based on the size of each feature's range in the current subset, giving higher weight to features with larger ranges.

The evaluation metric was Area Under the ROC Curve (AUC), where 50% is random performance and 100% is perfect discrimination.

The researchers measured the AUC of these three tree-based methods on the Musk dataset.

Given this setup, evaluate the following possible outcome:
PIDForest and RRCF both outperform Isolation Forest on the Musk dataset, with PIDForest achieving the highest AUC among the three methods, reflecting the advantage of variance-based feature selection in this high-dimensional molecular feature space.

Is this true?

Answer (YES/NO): NO